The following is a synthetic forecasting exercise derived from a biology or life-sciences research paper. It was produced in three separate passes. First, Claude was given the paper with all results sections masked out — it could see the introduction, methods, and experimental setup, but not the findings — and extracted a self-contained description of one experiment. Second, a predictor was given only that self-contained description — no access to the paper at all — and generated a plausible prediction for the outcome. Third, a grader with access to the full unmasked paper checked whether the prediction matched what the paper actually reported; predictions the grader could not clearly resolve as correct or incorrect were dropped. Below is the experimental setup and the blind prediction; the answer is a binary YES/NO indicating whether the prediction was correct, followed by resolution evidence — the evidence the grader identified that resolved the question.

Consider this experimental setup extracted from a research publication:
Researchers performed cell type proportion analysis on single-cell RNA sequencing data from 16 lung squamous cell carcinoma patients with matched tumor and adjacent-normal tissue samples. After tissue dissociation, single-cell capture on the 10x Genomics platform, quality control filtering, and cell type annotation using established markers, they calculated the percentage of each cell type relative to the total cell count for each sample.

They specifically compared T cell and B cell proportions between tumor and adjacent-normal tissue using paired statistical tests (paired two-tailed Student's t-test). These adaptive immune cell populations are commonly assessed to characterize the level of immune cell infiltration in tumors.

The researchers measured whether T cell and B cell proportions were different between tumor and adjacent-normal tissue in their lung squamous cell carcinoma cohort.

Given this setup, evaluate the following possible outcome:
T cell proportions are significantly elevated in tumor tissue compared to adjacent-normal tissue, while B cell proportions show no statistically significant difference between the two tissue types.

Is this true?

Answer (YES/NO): NO